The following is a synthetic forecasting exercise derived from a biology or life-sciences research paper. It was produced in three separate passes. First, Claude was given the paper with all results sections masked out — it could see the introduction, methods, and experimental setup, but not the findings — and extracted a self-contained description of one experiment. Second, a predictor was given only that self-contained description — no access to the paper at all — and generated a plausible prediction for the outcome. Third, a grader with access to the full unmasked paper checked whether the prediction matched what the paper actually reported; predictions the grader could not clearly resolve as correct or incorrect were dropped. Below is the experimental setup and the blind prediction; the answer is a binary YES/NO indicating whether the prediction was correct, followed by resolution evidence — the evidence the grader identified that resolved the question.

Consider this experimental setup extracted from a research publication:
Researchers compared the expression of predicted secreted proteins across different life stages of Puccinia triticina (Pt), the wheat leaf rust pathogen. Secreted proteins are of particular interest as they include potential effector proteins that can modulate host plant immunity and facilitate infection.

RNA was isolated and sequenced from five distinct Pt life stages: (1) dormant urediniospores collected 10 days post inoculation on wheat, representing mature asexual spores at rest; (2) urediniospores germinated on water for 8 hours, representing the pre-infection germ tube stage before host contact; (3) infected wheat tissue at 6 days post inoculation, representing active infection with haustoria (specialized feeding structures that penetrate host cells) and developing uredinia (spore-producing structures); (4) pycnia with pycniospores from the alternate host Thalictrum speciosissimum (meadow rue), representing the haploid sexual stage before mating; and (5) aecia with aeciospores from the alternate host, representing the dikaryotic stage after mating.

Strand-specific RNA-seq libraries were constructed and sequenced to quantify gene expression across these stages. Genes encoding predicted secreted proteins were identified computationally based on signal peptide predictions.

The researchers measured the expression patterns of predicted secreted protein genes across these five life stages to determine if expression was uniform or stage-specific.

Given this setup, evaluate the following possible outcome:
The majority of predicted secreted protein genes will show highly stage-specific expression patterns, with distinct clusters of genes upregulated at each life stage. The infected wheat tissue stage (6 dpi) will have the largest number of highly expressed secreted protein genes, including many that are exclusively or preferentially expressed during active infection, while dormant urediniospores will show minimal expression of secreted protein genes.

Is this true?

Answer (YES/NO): NO